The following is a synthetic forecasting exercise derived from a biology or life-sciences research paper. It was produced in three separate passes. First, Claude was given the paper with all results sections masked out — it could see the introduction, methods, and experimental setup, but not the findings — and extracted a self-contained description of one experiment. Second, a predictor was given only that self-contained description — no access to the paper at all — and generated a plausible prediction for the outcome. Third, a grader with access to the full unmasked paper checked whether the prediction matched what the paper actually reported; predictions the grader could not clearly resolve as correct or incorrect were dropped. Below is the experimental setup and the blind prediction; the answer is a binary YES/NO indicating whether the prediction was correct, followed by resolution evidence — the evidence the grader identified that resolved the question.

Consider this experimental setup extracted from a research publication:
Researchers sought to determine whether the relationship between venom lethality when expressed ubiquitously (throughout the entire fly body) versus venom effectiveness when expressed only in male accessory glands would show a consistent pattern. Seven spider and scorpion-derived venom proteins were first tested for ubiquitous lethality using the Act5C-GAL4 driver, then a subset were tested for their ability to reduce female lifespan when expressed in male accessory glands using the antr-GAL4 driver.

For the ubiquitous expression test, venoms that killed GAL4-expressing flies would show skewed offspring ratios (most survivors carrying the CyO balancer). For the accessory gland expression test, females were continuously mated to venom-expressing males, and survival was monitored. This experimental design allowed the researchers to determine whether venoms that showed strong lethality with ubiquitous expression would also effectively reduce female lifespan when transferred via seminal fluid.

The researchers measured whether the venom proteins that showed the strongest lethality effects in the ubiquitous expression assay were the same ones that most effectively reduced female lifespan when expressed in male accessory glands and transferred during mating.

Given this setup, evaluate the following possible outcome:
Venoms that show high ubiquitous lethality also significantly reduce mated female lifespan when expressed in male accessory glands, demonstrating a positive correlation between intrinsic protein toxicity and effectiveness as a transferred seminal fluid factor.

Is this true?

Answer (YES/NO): NO